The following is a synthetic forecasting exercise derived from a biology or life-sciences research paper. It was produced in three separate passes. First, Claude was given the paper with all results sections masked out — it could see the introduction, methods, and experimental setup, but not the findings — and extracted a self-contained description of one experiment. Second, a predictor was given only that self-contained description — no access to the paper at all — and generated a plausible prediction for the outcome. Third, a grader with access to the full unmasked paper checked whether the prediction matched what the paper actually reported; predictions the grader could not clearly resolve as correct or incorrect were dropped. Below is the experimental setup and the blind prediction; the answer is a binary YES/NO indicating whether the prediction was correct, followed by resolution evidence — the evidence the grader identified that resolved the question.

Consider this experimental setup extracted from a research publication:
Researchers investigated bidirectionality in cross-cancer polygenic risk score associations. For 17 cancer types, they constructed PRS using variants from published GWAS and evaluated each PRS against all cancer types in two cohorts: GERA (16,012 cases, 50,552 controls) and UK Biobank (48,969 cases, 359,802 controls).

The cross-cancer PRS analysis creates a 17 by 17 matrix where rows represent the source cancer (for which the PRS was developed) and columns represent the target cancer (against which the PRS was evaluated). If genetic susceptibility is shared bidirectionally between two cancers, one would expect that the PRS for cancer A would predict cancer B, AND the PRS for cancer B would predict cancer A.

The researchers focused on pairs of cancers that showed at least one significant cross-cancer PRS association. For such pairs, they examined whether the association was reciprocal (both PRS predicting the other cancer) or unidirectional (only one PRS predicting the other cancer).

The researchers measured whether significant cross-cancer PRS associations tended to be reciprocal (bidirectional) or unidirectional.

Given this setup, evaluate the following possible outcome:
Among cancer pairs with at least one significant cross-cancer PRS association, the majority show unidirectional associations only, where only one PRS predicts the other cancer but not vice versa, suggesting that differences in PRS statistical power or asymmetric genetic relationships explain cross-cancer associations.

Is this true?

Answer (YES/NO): YES